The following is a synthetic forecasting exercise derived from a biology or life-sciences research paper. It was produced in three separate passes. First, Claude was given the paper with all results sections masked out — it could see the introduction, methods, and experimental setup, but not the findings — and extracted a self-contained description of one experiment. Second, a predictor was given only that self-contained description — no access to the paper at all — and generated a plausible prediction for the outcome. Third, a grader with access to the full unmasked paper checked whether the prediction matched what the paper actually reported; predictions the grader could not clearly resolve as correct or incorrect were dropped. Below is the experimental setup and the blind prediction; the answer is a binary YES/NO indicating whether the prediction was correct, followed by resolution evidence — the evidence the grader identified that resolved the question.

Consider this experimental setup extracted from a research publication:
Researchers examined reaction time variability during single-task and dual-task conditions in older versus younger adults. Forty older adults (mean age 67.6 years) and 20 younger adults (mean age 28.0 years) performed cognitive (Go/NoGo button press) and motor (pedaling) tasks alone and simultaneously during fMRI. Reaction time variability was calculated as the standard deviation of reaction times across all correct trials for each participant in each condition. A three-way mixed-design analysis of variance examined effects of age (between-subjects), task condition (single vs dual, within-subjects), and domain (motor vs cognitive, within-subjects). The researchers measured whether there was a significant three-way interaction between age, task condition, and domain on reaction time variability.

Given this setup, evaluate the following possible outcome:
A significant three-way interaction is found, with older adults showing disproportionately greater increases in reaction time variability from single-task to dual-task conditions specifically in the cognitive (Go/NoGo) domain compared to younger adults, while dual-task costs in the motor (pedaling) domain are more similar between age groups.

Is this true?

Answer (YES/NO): NO